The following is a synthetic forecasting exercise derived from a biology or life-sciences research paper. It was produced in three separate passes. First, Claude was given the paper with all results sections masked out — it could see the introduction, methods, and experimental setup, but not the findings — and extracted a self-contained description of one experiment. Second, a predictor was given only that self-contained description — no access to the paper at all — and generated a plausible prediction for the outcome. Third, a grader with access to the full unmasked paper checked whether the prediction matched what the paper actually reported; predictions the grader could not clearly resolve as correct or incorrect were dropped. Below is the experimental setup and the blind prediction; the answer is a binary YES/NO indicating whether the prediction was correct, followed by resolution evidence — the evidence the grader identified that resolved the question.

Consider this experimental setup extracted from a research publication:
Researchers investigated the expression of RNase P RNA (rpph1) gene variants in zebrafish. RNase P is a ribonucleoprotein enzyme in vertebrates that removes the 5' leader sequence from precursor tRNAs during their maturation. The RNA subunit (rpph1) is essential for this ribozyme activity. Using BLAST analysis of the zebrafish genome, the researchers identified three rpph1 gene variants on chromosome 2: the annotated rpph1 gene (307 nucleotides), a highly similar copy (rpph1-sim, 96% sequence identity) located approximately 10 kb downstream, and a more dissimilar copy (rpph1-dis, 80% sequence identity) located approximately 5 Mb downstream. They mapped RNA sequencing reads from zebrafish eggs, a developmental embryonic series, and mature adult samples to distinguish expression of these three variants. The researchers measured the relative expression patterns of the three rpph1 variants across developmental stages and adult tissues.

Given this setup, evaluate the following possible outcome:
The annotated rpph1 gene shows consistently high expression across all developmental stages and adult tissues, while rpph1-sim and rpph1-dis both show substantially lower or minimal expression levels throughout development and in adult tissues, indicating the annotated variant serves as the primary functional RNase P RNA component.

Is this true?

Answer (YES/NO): NO